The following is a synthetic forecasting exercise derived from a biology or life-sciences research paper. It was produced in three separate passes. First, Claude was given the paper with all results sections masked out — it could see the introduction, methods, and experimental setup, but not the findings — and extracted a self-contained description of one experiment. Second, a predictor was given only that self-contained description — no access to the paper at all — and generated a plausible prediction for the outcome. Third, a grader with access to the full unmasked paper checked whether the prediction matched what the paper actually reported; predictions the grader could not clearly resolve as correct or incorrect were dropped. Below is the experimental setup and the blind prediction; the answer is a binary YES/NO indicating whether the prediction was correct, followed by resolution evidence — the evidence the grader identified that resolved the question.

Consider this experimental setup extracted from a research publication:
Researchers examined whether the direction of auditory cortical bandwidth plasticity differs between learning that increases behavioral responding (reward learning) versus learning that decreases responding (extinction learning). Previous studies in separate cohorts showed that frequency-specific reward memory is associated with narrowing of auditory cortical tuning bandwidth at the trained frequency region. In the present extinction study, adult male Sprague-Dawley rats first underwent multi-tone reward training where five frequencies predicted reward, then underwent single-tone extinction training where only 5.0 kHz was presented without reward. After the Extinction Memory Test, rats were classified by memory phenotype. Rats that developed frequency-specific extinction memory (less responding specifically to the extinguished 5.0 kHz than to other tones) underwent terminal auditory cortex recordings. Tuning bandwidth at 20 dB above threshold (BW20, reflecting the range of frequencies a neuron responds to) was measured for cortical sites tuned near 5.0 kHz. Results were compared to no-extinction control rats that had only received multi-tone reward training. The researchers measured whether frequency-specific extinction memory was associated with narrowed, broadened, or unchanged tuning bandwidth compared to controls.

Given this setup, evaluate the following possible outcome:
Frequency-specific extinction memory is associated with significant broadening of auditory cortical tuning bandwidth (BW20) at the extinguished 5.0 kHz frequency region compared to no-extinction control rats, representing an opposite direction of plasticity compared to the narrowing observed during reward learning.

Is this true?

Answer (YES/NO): NO